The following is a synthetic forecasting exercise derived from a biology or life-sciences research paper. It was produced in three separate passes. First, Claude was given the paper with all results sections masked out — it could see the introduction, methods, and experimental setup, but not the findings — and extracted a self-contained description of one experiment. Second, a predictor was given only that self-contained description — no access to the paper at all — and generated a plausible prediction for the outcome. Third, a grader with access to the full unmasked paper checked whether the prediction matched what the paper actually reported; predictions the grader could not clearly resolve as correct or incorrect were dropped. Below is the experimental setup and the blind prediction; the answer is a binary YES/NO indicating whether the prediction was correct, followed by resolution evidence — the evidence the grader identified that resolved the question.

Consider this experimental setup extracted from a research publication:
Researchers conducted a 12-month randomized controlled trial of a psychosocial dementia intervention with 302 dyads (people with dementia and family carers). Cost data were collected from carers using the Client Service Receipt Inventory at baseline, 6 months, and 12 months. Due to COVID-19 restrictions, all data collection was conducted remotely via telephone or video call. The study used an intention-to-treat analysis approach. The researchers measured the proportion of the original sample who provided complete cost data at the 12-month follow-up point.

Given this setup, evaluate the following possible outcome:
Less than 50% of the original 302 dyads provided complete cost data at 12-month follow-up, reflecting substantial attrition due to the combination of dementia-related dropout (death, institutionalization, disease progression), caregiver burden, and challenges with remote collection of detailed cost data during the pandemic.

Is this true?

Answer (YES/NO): NO